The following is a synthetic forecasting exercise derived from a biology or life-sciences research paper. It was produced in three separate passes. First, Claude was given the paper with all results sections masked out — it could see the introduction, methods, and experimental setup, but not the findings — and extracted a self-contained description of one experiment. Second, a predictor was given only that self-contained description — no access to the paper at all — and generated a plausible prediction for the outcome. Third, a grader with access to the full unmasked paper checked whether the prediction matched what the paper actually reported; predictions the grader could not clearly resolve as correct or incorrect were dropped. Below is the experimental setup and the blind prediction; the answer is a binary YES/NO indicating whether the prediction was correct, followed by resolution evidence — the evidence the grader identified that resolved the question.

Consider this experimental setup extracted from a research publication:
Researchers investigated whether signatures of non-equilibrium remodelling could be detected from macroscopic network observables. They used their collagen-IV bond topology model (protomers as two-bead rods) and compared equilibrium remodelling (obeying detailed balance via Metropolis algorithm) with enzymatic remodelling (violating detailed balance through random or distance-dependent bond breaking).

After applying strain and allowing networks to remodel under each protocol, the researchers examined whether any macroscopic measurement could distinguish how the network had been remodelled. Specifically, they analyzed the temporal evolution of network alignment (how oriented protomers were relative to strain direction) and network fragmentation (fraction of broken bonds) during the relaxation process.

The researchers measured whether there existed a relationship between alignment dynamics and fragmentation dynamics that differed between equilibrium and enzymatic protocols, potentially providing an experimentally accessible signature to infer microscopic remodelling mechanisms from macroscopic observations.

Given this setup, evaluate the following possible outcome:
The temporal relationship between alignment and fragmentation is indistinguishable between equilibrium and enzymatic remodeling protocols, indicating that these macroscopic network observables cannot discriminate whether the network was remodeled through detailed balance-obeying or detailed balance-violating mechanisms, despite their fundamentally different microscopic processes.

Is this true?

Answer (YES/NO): NO